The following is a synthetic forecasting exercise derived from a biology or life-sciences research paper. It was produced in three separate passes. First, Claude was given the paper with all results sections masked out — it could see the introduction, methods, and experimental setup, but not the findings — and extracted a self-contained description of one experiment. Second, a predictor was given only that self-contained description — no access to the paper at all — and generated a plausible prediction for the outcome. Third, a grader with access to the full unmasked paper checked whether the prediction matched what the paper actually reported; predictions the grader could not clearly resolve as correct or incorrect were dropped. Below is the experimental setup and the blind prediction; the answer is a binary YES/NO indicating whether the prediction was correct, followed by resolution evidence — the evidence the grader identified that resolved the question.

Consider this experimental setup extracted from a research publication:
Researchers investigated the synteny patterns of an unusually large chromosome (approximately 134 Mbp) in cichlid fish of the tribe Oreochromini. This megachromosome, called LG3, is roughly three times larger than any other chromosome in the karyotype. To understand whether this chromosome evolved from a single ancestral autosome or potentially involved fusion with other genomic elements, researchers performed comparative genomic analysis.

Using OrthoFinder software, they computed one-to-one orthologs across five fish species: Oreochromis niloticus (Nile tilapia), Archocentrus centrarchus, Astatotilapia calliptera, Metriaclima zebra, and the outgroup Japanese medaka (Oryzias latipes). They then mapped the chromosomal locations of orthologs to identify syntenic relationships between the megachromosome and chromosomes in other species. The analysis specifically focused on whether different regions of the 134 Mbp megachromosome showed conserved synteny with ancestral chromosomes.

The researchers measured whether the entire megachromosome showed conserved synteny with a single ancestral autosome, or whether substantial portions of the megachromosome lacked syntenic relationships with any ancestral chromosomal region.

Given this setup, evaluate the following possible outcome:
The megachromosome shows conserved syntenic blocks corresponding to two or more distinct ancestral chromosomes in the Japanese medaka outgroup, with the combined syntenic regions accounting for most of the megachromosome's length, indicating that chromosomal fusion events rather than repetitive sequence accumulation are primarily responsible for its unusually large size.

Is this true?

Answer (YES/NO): NO